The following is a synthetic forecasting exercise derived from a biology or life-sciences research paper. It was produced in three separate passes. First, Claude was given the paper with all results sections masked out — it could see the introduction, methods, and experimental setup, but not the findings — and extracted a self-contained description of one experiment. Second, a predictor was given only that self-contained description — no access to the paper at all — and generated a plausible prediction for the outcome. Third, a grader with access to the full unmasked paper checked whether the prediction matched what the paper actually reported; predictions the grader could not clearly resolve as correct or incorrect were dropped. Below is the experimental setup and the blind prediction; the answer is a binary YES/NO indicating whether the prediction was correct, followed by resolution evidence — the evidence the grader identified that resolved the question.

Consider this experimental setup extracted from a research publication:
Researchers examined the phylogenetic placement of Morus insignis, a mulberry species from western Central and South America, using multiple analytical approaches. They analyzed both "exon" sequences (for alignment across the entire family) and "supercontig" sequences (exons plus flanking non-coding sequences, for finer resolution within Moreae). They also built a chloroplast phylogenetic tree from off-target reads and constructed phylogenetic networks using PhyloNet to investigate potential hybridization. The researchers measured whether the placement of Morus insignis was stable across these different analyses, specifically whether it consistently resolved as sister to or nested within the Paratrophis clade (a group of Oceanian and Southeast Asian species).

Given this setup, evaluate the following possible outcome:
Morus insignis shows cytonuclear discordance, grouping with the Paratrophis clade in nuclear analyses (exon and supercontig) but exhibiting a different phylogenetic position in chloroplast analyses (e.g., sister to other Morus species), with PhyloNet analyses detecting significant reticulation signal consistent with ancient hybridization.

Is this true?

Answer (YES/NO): NO